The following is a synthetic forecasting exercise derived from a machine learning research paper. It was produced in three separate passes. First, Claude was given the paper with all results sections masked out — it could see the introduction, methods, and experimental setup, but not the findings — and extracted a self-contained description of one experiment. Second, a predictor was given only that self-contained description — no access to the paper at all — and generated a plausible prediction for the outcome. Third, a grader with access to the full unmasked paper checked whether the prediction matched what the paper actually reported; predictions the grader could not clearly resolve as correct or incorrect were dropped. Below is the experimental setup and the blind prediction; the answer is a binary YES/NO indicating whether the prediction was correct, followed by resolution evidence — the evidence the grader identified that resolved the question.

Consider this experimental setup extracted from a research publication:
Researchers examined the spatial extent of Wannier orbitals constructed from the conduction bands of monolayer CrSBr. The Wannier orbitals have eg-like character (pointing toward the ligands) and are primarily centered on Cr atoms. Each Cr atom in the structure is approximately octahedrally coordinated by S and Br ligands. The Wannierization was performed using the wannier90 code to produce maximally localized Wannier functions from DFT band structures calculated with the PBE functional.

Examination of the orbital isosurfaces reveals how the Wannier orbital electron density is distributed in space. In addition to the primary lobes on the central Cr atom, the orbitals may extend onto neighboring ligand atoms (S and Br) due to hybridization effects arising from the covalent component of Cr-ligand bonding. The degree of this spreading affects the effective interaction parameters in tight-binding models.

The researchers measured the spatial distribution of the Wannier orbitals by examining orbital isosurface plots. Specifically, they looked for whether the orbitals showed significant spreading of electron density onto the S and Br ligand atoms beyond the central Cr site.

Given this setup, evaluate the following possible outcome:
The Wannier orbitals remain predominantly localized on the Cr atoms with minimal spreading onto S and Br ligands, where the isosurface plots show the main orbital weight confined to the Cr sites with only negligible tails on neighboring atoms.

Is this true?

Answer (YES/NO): NO